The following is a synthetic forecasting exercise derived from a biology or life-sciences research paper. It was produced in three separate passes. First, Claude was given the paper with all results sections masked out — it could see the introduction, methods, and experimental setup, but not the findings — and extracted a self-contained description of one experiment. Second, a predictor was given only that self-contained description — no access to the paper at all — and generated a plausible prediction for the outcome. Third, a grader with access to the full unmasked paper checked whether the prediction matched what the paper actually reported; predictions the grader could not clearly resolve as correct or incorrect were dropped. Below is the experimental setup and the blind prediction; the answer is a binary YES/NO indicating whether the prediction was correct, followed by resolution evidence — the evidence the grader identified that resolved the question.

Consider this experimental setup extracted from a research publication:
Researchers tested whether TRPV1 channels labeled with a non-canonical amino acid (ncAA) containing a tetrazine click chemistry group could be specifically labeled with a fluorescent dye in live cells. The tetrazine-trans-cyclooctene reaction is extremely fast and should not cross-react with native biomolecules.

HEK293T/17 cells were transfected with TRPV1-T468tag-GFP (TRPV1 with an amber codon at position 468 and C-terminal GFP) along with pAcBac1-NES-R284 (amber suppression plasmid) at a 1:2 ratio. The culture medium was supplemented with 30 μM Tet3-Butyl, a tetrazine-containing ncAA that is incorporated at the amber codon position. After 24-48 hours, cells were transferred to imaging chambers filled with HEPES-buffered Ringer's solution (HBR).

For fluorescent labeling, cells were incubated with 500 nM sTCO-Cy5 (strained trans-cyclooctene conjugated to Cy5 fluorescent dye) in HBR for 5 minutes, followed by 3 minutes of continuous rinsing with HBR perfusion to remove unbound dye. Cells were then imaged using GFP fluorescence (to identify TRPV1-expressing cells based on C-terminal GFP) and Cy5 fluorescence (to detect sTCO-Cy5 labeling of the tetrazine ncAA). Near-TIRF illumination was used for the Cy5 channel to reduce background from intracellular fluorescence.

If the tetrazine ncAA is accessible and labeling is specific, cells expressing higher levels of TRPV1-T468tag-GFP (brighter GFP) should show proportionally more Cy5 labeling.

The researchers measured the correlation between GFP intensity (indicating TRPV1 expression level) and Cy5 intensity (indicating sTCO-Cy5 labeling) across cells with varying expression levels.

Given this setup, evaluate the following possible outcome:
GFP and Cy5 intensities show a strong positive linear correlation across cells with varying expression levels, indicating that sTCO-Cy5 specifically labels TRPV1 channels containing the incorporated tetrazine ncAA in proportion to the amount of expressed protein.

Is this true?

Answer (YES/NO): YES